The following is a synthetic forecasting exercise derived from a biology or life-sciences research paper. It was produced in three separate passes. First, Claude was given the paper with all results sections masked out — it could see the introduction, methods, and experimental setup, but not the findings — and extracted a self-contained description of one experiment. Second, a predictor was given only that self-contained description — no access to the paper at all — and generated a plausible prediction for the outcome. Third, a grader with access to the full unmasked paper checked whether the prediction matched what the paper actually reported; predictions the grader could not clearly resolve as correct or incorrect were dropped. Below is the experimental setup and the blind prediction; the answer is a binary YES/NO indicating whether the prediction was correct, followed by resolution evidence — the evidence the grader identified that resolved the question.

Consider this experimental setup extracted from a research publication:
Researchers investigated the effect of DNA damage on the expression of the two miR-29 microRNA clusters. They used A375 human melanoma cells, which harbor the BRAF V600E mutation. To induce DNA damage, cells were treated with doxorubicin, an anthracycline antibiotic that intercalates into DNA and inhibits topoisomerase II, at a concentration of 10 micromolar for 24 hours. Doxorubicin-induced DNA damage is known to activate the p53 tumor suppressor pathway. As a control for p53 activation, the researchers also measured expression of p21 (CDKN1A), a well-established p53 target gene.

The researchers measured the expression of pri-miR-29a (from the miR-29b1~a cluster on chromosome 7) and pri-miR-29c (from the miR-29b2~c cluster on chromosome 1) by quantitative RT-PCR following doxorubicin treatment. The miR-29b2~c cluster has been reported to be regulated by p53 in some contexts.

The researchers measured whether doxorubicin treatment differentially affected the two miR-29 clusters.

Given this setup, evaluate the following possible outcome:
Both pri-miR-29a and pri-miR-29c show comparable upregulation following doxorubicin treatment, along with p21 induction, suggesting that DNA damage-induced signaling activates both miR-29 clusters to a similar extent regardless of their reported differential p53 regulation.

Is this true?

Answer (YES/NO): NO